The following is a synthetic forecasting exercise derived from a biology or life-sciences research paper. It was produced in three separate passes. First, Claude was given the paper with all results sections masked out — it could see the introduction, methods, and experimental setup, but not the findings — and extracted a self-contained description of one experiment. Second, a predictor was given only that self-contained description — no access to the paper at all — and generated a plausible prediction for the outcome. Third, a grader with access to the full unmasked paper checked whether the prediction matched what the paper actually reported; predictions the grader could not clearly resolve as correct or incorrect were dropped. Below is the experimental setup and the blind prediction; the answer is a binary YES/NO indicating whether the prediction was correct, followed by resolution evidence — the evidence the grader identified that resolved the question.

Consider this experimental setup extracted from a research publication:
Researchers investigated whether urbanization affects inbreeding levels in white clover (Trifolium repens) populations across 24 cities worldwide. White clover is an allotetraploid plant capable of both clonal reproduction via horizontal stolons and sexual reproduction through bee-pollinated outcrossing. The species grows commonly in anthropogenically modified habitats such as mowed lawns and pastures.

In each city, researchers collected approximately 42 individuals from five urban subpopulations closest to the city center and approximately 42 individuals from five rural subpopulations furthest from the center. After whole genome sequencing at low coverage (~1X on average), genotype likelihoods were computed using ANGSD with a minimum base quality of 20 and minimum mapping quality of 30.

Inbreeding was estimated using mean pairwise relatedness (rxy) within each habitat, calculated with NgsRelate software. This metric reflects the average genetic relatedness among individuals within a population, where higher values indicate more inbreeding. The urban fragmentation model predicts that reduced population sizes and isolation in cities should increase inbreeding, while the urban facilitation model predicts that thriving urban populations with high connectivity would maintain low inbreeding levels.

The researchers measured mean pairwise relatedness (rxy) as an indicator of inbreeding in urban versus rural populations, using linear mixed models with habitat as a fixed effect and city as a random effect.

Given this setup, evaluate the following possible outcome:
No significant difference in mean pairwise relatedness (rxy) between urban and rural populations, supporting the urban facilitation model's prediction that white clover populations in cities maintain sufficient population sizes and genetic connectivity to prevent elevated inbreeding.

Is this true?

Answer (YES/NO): YES